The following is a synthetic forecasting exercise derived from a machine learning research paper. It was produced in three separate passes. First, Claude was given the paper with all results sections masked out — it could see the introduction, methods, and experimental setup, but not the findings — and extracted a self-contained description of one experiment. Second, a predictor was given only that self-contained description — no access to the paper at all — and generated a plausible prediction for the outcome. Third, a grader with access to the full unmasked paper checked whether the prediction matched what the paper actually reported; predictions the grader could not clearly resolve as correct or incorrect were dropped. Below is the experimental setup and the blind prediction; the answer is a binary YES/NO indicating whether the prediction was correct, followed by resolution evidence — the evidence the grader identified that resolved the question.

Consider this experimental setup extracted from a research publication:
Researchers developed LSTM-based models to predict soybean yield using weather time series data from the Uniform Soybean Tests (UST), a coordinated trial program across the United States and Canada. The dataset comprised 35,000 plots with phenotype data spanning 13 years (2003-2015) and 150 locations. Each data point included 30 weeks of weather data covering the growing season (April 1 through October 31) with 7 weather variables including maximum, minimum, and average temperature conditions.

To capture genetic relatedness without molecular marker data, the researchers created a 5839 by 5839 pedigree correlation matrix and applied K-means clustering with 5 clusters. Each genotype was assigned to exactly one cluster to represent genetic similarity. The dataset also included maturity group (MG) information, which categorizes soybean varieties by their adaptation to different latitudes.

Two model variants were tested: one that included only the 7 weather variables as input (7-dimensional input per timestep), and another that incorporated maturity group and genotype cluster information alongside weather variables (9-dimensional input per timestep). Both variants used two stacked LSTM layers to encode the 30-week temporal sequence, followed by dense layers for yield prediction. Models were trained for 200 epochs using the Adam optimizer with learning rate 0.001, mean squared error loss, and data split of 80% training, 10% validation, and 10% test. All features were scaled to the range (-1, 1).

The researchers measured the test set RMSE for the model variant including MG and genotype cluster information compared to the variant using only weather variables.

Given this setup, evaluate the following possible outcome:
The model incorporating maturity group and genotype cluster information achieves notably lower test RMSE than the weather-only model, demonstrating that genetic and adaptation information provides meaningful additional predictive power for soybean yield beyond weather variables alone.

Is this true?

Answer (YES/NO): YES